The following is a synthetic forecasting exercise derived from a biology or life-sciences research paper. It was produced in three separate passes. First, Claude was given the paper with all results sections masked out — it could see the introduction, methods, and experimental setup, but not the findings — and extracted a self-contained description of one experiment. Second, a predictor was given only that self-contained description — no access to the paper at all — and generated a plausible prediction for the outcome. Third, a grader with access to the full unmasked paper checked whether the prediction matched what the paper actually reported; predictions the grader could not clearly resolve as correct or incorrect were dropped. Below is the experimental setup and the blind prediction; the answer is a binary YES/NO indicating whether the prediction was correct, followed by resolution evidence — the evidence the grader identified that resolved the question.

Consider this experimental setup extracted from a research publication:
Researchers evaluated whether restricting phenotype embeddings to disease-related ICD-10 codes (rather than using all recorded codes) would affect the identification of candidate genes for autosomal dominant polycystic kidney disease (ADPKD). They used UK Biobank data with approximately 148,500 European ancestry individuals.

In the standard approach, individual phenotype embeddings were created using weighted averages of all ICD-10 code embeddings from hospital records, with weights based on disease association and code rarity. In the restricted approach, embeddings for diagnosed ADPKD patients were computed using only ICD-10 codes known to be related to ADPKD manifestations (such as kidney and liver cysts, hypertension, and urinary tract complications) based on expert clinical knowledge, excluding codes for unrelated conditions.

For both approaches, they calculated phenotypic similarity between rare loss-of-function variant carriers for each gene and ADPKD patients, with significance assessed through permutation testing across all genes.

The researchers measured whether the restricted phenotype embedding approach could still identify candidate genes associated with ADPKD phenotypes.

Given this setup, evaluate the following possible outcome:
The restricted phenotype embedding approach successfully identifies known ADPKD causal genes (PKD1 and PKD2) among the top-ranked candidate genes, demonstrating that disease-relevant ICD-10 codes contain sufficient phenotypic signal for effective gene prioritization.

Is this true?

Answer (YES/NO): YES